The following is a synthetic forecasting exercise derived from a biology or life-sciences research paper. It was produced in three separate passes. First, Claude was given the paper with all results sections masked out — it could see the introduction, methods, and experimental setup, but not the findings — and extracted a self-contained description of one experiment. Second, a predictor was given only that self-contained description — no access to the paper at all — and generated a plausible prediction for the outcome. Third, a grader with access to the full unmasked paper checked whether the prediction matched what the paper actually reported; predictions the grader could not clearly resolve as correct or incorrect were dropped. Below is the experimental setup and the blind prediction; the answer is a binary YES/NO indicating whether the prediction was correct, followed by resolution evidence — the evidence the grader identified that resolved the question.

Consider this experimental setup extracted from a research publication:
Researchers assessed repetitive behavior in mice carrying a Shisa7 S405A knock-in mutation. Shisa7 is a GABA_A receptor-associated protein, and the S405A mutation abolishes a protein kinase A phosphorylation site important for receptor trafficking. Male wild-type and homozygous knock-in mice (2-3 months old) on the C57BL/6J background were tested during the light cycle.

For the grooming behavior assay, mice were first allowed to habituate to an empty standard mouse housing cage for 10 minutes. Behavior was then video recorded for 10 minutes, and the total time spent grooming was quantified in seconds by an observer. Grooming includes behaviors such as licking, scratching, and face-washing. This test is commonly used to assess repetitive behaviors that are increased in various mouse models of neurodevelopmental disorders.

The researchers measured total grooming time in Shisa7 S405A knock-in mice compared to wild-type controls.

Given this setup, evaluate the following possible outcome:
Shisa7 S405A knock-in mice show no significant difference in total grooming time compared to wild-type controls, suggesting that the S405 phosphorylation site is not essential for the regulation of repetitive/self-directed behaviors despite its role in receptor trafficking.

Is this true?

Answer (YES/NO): NO